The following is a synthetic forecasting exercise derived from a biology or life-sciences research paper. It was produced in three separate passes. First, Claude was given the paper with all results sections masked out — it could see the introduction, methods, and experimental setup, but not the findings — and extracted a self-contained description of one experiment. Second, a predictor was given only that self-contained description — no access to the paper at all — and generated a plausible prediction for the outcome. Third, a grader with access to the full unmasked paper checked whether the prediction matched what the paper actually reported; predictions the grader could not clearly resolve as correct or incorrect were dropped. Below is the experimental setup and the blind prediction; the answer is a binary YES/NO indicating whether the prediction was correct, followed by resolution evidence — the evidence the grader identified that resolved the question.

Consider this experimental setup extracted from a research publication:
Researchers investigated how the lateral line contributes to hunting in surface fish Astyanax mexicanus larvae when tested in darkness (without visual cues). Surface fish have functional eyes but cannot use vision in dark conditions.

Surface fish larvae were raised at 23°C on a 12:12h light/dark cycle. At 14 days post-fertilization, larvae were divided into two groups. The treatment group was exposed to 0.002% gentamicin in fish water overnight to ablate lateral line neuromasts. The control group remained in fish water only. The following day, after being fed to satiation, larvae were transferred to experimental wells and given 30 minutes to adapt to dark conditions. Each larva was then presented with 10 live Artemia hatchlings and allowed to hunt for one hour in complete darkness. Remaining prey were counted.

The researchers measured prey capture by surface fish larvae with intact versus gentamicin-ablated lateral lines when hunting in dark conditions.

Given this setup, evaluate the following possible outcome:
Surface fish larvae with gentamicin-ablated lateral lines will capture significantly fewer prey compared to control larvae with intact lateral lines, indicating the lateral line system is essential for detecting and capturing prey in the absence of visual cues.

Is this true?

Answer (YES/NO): YES